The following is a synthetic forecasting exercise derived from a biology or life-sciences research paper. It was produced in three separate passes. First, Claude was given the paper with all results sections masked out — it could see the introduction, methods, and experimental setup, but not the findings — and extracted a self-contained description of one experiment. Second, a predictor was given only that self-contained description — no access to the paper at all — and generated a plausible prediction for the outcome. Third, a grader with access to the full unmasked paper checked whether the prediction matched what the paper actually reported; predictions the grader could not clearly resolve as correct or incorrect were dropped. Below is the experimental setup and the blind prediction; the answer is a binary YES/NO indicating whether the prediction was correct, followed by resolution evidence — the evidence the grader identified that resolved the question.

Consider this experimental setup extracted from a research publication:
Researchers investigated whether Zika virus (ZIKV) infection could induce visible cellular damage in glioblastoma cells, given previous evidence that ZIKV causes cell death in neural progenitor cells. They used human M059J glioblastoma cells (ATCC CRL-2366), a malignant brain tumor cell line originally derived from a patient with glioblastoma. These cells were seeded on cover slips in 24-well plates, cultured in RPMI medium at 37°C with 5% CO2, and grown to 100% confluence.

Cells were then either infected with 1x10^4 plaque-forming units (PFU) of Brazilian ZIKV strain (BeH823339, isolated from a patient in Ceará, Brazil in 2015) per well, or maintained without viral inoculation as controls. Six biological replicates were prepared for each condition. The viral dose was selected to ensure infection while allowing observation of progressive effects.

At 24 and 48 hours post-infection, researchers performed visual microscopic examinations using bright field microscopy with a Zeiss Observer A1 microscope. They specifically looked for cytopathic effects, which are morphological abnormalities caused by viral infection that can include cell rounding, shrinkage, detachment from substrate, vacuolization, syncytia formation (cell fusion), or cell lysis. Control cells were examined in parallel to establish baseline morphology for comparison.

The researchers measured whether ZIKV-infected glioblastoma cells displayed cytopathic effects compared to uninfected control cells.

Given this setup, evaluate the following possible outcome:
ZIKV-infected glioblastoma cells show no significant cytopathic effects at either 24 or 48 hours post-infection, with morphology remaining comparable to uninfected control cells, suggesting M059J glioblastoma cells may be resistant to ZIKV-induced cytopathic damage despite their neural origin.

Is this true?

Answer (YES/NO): NO